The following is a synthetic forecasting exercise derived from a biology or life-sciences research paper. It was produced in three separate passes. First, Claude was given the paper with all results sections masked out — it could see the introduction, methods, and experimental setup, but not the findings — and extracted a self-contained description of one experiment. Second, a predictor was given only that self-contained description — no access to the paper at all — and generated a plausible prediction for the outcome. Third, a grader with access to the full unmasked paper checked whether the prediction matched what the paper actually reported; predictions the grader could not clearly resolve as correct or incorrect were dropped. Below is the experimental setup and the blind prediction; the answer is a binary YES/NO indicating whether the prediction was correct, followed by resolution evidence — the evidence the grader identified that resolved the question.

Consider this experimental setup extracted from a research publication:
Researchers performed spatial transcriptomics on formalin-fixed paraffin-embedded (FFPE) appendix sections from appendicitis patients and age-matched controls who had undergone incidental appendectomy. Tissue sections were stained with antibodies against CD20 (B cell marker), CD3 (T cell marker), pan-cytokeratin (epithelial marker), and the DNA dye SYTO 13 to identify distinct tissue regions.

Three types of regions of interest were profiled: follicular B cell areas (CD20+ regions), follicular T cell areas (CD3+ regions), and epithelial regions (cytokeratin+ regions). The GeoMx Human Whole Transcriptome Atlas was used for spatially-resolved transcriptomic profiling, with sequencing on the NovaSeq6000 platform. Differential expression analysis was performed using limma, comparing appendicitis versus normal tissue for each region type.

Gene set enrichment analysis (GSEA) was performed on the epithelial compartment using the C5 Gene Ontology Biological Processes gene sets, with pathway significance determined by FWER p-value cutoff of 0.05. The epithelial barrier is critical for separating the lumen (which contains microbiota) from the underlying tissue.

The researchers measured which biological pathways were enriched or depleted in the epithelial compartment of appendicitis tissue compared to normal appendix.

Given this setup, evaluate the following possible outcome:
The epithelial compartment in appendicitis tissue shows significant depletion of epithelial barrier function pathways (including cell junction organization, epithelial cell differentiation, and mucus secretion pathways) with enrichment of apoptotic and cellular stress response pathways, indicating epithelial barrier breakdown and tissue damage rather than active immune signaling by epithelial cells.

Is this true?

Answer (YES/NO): NO